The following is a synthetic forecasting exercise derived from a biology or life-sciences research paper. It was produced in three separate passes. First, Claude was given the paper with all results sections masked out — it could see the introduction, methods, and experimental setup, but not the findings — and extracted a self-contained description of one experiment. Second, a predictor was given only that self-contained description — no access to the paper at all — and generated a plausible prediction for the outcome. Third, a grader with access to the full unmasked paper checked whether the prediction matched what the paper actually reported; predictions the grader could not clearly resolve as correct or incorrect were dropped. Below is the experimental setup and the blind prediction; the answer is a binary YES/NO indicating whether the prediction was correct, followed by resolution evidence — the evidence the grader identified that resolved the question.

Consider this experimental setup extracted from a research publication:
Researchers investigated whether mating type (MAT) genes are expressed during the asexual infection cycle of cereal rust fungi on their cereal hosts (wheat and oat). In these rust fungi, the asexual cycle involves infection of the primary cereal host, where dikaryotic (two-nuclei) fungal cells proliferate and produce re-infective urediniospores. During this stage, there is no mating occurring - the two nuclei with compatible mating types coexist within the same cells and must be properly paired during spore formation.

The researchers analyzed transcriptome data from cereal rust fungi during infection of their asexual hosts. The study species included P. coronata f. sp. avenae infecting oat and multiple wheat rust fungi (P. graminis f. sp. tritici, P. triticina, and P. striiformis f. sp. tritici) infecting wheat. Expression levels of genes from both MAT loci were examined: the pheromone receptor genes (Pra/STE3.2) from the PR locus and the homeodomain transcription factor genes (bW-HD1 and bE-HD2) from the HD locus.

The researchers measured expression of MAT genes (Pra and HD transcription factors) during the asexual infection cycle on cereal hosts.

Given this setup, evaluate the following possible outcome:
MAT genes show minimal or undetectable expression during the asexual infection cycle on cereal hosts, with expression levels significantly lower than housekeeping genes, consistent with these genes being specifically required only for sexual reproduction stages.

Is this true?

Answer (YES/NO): NO